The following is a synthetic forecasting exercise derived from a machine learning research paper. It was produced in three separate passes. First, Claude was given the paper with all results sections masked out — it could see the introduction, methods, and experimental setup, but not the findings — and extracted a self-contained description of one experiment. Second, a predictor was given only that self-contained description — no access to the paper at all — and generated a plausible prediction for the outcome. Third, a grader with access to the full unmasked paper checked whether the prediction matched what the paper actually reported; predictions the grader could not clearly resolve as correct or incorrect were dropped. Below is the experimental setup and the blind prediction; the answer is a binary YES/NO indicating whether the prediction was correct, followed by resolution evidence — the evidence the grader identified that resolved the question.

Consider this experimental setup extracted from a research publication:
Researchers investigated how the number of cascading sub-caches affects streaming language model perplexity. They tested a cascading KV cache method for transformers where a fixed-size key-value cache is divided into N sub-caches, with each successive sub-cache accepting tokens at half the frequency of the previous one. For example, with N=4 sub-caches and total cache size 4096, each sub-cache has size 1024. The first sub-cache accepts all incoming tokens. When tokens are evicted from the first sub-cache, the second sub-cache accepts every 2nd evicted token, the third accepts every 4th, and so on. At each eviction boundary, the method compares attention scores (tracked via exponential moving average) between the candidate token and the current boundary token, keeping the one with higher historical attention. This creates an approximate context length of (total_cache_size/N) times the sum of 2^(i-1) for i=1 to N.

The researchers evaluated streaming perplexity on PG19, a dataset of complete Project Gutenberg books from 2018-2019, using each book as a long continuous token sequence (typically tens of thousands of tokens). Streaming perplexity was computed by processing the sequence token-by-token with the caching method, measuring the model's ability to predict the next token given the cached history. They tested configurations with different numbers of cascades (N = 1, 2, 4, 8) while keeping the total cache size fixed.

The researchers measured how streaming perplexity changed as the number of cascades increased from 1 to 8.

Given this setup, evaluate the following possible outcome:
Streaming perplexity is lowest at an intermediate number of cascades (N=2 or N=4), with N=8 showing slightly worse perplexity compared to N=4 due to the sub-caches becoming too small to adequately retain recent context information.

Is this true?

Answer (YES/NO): NO